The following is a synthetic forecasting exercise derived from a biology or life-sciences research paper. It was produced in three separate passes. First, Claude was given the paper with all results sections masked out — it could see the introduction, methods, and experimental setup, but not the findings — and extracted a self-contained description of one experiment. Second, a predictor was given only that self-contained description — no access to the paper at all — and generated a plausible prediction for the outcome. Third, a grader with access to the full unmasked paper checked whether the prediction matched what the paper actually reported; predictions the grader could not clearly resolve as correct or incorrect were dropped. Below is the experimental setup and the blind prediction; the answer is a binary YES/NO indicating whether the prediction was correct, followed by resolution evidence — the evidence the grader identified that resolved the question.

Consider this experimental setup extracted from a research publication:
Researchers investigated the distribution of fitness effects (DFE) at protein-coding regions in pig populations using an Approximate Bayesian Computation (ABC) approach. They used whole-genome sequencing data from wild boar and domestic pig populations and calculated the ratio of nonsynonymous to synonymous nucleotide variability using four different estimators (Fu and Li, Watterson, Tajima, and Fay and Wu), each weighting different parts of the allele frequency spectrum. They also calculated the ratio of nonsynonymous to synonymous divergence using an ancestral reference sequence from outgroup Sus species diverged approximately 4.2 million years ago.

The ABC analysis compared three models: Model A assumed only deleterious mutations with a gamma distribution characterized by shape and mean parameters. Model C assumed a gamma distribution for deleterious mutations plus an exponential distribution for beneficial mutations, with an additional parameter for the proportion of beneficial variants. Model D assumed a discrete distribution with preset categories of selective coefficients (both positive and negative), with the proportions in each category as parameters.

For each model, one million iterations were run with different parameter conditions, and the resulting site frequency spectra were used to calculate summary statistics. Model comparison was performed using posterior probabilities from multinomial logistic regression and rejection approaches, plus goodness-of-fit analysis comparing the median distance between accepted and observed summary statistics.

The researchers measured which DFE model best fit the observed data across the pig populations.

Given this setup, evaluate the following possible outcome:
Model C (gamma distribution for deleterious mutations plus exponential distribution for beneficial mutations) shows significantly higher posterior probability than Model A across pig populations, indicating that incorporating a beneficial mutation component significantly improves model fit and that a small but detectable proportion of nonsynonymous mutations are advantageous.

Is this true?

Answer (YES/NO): NO